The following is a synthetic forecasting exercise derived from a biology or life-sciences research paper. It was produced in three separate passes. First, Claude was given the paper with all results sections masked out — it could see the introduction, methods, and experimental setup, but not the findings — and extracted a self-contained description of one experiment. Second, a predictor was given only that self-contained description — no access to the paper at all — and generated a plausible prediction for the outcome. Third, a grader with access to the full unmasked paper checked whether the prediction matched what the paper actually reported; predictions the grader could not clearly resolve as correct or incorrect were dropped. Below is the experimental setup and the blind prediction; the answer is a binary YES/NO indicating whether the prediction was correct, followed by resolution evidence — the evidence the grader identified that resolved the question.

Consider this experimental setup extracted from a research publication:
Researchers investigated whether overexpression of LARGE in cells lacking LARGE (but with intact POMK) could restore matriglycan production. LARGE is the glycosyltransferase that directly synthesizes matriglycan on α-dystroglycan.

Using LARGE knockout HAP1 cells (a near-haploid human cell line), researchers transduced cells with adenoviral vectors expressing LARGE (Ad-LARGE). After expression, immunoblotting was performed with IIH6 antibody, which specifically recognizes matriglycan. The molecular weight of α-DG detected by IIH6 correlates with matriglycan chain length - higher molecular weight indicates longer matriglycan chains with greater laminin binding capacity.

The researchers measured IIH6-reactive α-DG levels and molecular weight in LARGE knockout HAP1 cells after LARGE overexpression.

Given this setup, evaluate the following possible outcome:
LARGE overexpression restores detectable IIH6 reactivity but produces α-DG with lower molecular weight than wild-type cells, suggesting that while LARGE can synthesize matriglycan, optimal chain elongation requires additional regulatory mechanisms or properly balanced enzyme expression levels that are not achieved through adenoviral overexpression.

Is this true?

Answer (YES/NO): NO